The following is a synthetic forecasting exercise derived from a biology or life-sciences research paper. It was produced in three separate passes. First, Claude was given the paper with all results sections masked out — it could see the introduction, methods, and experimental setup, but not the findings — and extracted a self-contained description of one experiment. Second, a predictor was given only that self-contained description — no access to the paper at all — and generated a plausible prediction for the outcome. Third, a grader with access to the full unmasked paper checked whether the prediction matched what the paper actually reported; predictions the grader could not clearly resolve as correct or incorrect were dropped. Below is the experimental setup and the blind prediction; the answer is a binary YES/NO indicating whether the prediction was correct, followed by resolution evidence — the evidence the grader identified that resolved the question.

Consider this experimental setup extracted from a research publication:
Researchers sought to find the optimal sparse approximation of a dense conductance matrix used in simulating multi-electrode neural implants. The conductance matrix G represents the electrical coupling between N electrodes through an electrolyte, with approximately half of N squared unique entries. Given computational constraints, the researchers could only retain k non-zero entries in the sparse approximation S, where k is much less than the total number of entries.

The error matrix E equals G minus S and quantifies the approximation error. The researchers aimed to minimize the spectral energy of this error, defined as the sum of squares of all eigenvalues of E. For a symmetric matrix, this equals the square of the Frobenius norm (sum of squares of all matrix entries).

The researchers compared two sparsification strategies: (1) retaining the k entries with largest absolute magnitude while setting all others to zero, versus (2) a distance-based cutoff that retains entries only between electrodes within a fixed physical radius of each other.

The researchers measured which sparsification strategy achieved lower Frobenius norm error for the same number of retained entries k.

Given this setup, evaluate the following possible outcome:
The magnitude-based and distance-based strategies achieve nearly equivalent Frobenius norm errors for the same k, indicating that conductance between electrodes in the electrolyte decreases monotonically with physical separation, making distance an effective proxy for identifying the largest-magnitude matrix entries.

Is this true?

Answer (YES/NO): NO